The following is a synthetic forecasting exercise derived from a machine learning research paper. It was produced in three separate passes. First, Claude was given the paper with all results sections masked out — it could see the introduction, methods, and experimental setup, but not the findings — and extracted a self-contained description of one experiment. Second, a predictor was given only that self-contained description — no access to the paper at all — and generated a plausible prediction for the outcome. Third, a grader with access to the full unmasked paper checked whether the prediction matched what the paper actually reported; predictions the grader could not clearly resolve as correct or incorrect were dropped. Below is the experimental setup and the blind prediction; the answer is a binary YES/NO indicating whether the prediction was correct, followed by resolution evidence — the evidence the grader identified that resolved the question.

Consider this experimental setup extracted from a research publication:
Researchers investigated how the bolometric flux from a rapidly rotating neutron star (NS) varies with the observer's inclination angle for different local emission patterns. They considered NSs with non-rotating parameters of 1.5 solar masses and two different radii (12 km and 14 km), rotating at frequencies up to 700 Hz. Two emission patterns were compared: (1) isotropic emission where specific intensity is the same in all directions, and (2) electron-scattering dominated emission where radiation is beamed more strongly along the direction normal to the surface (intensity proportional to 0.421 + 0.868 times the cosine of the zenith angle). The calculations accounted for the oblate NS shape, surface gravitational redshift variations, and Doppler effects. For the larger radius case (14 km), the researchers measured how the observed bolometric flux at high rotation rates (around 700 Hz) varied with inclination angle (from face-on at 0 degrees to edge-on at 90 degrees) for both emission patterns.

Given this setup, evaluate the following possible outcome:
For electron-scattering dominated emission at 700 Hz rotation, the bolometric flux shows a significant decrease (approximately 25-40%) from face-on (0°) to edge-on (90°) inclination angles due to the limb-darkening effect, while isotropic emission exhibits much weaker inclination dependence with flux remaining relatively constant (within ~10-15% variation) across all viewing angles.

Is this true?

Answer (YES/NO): NO